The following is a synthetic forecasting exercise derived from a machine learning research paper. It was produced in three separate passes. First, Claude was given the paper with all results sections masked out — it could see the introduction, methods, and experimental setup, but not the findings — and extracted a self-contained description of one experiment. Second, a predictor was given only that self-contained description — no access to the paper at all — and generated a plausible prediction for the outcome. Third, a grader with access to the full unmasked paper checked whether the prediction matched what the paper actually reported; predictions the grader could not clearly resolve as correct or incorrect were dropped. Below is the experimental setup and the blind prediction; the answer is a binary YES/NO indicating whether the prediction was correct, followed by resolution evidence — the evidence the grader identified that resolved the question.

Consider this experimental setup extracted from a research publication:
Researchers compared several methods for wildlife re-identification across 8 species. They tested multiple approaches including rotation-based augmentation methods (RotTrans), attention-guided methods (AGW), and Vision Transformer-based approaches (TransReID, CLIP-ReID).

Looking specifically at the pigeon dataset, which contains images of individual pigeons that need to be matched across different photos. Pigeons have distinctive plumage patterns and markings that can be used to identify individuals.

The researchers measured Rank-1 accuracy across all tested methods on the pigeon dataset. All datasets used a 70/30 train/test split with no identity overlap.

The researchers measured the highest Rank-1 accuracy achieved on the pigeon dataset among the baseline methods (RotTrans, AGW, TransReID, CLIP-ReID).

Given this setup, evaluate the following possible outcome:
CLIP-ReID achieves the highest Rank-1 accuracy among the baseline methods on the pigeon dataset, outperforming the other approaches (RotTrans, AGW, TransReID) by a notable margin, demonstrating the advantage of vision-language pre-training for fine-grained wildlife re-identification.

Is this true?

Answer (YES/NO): NO